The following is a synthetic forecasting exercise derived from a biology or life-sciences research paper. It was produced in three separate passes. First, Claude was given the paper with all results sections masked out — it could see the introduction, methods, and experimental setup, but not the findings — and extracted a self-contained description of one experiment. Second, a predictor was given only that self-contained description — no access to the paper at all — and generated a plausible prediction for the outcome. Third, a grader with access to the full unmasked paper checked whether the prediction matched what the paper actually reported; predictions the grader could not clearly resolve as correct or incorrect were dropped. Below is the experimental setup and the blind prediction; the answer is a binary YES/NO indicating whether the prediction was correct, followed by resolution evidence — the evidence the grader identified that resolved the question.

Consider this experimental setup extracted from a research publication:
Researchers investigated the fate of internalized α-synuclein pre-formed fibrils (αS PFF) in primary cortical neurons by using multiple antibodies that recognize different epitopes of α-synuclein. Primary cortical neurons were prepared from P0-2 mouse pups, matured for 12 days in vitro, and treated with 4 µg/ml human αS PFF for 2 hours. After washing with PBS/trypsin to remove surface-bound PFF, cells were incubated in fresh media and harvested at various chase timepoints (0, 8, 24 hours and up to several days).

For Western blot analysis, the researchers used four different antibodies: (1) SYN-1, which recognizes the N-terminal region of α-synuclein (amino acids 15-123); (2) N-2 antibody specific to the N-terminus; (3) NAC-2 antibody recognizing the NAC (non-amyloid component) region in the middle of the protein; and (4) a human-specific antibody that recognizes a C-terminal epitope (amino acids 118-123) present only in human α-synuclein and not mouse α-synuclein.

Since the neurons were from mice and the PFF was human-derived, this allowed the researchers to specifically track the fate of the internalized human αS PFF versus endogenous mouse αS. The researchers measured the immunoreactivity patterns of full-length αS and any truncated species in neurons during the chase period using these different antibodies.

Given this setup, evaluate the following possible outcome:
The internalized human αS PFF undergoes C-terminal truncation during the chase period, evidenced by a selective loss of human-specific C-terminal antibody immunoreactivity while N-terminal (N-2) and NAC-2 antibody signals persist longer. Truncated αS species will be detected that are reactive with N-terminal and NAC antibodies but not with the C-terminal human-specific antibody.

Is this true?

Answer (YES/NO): YES